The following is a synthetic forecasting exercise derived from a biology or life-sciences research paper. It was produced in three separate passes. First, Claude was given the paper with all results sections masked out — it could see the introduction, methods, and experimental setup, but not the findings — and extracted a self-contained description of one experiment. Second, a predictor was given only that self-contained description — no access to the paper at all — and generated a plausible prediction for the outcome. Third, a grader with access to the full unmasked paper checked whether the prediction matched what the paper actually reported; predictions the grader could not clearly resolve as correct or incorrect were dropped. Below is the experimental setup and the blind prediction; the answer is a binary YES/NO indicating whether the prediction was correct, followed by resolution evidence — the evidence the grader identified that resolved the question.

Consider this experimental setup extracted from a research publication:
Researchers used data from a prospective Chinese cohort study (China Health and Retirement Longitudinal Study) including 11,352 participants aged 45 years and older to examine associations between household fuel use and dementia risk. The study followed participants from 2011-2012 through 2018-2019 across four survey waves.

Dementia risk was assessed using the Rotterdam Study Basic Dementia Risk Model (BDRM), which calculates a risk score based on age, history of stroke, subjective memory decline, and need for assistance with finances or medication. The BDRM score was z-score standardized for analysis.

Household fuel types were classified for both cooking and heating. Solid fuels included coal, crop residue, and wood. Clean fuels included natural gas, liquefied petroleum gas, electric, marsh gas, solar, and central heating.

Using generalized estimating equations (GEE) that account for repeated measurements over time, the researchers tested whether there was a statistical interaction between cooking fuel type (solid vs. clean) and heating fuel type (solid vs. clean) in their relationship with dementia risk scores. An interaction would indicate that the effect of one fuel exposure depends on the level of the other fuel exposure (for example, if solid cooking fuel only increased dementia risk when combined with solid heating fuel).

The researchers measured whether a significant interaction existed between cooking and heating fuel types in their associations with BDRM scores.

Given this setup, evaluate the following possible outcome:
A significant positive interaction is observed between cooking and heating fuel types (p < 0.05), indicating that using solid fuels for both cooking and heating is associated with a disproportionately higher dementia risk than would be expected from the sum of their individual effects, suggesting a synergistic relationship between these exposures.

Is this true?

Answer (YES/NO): NO